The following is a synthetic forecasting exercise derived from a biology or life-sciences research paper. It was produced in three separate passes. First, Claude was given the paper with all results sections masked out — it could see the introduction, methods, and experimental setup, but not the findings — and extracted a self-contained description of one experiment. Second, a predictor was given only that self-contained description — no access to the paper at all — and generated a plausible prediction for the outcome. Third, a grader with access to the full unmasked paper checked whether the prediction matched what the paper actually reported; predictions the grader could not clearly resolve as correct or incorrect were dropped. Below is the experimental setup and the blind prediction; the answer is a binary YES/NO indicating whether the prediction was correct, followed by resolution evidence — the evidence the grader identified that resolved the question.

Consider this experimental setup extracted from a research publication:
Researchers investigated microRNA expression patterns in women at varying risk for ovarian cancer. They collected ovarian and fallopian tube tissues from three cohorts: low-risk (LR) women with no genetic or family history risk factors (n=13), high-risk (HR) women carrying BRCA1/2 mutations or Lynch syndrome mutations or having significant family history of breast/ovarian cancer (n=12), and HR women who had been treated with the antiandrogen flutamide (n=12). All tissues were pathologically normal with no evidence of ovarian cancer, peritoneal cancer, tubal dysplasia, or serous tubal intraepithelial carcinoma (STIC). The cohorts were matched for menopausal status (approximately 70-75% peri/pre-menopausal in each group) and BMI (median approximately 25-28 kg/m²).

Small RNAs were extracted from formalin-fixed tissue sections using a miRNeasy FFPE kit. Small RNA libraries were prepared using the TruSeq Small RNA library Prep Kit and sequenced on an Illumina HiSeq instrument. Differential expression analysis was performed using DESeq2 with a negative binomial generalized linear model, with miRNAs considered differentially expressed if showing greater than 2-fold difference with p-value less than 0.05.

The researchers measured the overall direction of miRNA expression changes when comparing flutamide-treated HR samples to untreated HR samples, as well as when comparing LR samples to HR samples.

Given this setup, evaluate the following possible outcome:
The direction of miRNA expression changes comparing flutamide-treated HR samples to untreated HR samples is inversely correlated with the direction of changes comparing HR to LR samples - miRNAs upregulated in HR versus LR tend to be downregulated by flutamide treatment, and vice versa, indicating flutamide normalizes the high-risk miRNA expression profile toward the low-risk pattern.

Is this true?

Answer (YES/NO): YES